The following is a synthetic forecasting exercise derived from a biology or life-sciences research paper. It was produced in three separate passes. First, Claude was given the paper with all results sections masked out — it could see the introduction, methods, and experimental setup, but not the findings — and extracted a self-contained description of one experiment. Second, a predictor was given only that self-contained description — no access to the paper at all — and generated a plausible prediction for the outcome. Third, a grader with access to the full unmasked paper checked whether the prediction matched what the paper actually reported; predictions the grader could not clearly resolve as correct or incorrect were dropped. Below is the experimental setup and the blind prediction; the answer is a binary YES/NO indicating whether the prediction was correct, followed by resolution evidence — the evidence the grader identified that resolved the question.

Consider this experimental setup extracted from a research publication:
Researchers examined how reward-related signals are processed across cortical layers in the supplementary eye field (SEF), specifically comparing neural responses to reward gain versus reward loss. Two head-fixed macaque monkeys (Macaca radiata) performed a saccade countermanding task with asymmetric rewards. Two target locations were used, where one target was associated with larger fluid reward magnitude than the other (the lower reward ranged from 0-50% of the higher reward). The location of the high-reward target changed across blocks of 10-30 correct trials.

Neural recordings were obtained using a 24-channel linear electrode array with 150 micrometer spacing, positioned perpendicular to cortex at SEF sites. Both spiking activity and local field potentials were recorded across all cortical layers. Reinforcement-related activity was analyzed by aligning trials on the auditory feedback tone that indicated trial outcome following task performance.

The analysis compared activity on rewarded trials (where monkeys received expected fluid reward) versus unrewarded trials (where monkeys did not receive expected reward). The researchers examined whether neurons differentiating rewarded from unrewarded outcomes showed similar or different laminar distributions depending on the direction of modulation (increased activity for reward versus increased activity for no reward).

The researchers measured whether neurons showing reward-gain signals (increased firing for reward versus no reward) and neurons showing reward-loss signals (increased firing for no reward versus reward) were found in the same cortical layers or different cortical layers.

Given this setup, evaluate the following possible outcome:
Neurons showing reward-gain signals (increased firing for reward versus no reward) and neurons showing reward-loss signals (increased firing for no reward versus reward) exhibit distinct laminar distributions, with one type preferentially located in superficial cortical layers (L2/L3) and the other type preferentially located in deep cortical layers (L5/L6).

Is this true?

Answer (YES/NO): NO